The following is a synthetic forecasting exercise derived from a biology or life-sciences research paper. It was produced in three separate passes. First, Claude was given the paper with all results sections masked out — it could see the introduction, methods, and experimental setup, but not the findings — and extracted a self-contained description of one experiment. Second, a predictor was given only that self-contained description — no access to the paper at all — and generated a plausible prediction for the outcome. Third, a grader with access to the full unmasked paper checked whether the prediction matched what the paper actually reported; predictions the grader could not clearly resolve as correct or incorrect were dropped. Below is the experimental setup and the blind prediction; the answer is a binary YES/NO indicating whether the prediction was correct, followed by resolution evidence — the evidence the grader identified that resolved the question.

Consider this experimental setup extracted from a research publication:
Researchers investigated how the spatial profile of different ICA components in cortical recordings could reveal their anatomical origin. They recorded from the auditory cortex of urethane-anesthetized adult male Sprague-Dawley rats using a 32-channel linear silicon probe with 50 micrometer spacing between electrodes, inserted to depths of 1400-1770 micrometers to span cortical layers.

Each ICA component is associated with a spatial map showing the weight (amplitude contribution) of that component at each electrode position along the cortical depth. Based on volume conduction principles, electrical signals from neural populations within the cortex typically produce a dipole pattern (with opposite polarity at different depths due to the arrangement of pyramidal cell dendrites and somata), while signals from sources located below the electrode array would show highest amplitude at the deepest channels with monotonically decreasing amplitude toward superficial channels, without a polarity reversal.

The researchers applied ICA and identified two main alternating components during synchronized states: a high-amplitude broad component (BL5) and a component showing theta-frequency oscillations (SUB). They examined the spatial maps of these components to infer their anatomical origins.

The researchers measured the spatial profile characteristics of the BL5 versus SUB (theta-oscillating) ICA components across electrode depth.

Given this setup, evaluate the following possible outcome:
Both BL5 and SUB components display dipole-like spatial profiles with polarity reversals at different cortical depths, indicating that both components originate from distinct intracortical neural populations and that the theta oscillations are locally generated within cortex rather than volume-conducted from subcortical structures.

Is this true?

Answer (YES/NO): NO